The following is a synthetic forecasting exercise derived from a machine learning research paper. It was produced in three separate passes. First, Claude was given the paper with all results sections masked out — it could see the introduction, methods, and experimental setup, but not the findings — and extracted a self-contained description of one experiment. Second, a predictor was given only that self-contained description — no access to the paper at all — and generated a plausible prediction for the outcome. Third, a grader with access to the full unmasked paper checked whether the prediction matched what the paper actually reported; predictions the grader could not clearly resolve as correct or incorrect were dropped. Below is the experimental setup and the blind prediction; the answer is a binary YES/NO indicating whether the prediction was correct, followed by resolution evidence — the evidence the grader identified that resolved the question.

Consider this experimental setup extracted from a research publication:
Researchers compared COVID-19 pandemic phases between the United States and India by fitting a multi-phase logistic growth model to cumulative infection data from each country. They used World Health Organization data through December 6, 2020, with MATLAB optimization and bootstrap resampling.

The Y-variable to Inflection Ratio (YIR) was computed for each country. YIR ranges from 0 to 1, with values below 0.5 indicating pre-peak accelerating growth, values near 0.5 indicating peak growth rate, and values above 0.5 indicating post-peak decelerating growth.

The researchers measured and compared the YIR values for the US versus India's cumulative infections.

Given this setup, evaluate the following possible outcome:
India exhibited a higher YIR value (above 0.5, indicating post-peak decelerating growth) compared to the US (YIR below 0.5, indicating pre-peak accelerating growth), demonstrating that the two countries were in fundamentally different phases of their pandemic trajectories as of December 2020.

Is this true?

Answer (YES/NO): NO